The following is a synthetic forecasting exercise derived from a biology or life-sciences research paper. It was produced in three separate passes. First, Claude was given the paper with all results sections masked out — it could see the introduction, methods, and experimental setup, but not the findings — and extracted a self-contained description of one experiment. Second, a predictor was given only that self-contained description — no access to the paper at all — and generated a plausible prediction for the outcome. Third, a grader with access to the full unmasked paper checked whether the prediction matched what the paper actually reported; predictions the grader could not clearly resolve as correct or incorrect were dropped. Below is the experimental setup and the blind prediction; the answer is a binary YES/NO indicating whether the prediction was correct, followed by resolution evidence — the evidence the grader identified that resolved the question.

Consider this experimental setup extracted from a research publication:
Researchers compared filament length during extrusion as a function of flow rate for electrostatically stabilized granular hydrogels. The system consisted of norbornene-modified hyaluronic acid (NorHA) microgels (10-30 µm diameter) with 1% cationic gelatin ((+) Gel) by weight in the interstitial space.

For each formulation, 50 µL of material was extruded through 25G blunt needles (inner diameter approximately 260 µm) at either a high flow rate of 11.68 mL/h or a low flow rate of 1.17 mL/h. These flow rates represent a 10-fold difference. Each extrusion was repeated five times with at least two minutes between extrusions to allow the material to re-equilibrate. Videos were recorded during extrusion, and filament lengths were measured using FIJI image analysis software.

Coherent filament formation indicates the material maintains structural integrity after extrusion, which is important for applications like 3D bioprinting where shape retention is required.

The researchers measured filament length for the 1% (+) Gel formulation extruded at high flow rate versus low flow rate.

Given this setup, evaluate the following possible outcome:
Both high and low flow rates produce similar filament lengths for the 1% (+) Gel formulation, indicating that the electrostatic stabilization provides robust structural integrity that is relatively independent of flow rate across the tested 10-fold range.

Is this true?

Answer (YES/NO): YES